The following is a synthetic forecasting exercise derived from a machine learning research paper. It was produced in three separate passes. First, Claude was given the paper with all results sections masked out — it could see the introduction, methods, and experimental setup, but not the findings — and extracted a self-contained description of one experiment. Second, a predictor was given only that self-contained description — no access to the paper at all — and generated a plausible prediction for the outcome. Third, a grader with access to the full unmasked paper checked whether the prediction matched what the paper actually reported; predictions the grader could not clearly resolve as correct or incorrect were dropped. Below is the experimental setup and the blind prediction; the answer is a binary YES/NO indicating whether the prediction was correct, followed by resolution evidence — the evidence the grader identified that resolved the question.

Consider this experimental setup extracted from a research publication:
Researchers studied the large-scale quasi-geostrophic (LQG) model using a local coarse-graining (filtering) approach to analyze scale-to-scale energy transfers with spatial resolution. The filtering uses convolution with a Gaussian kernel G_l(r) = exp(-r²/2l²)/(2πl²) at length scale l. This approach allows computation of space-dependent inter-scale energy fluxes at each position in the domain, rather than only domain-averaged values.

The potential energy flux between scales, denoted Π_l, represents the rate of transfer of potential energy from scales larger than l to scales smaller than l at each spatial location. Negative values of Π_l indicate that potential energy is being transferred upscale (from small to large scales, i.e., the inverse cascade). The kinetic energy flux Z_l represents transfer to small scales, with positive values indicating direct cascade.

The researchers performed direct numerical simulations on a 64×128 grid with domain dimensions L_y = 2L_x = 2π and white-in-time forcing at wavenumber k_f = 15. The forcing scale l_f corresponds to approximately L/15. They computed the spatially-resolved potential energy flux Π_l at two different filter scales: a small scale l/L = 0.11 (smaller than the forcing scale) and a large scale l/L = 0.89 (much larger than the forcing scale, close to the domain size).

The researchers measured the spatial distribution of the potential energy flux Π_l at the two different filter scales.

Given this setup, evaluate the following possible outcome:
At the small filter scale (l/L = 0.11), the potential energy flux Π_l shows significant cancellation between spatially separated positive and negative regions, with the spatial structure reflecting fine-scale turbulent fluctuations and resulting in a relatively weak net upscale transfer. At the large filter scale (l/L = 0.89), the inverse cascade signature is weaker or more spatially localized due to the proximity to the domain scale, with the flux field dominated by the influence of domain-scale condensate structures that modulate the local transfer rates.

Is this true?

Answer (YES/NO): NO